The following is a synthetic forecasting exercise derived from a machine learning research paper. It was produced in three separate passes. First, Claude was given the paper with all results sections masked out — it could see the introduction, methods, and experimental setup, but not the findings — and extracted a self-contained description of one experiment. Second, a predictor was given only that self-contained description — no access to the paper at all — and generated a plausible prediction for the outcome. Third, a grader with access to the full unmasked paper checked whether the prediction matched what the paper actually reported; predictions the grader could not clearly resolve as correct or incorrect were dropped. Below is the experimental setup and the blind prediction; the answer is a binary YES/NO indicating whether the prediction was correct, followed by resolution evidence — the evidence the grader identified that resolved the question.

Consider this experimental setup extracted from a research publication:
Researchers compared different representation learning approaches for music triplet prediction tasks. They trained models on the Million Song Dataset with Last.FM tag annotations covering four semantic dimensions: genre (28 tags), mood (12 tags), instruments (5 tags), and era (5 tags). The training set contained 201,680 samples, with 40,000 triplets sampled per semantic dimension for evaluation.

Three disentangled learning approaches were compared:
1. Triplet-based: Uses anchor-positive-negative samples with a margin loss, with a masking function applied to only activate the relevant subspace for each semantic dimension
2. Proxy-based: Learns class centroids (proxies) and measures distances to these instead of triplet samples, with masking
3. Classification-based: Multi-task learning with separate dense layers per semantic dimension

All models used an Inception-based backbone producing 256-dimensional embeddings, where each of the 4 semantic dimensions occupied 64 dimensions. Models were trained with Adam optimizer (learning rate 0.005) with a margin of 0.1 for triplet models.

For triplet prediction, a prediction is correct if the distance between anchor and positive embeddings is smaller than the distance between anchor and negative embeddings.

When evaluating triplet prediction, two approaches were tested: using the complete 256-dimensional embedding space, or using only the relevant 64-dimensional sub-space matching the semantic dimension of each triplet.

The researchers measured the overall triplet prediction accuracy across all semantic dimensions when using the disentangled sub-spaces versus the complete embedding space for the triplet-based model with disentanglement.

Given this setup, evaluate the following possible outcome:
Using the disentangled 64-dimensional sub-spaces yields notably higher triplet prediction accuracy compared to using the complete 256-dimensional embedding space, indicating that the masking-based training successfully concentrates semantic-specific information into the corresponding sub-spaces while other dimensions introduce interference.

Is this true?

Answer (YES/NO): YES